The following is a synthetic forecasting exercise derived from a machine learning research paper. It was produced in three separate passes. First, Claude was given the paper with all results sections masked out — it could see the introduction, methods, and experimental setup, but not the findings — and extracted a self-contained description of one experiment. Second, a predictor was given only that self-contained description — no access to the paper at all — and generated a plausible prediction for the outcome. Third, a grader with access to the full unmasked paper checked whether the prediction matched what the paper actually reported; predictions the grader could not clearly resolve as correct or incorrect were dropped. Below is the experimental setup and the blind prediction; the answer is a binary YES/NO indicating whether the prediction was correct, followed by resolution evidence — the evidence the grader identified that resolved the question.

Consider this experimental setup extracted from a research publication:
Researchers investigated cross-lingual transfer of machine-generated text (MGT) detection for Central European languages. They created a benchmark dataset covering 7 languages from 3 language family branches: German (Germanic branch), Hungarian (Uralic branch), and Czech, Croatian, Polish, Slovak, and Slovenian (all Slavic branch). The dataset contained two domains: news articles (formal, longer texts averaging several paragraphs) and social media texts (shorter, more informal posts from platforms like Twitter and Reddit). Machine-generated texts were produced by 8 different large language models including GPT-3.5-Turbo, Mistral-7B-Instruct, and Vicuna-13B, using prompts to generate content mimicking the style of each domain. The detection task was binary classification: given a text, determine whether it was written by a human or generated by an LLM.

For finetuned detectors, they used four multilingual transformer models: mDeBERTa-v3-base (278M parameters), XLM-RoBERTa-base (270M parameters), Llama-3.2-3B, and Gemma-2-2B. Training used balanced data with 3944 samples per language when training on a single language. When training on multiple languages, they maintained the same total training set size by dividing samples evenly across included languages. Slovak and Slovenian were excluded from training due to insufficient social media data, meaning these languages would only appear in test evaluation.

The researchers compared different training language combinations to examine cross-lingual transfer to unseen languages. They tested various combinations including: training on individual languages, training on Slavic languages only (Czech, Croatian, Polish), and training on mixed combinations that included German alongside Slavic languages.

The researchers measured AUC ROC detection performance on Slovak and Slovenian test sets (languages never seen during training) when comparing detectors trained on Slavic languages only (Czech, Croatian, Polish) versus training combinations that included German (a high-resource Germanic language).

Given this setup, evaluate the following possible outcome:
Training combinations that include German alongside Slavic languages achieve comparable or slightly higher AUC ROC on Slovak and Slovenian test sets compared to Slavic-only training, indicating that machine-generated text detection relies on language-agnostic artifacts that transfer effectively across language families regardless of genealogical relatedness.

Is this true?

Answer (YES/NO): YES